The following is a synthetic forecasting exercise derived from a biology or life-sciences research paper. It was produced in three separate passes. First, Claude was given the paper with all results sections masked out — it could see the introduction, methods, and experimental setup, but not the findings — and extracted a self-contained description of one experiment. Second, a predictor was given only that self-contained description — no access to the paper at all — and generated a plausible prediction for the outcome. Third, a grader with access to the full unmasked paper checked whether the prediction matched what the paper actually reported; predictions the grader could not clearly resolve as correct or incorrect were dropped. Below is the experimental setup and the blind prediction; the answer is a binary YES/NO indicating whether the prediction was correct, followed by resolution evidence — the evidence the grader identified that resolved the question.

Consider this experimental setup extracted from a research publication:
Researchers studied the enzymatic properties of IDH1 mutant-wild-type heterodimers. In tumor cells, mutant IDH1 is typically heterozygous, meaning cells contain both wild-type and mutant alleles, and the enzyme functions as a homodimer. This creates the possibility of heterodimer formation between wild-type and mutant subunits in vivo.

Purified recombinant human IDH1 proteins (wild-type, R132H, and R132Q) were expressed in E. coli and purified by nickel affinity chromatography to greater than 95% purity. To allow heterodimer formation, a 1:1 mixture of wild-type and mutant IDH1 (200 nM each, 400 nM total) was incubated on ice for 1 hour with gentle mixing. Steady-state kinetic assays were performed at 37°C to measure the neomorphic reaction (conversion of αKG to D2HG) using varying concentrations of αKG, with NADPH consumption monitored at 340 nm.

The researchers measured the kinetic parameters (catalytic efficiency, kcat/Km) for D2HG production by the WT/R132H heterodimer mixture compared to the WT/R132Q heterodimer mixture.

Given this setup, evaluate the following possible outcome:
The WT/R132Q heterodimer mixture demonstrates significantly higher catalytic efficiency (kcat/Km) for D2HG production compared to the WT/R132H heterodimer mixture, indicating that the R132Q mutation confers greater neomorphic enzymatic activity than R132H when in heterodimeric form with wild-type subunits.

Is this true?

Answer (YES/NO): YES